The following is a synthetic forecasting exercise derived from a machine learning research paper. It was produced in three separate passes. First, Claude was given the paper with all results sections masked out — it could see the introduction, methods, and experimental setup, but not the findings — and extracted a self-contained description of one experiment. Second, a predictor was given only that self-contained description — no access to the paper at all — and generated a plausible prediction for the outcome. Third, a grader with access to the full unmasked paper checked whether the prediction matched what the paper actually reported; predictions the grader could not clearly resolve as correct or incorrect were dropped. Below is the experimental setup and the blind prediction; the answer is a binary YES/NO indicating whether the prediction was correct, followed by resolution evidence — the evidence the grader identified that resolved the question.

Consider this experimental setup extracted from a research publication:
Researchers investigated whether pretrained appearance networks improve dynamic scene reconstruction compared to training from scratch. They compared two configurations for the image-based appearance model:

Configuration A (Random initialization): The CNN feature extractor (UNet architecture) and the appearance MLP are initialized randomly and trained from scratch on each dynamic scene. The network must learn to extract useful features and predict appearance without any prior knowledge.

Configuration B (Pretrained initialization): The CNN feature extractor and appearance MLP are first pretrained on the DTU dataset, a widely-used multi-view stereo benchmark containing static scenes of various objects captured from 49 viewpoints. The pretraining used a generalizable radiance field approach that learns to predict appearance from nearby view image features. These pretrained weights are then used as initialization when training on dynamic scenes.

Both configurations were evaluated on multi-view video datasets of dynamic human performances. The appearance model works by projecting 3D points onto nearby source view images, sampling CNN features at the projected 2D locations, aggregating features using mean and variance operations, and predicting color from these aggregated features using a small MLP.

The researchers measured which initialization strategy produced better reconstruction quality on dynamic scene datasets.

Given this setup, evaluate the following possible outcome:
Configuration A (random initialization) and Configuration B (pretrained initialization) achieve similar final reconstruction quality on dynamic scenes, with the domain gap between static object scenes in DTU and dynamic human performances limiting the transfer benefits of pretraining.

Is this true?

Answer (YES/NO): NO